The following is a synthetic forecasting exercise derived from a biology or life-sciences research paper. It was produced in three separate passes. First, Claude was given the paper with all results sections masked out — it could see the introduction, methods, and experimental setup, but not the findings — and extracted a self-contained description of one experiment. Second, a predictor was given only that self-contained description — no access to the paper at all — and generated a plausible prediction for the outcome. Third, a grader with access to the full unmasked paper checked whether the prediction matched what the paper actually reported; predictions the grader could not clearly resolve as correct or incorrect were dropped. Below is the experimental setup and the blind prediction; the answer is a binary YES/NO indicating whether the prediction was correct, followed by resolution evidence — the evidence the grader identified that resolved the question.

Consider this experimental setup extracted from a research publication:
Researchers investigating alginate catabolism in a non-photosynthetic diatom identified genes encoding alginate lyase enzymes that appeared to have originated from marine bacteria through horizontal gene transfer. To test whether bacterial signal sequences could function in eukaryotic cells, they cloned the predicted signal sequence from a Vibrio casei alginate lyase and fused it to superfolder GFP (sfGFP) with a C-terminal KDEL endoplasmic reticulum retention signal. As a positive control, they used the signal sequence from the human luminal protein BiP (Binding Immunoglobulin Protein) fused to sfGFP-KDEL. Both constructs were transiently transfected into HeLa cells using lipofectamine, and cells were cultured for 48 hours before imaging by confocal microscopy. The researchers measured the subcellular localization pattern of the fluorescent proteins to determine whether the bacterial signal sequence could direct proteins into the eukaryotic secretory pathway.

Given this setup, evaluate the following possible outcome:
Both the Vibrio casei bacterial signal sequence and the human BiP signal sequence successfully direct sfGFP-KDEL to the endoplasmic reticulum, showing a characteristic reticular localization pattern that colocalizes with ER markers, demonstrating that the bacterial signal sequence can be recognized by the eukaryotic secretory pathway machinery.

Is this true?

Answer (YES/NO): YES